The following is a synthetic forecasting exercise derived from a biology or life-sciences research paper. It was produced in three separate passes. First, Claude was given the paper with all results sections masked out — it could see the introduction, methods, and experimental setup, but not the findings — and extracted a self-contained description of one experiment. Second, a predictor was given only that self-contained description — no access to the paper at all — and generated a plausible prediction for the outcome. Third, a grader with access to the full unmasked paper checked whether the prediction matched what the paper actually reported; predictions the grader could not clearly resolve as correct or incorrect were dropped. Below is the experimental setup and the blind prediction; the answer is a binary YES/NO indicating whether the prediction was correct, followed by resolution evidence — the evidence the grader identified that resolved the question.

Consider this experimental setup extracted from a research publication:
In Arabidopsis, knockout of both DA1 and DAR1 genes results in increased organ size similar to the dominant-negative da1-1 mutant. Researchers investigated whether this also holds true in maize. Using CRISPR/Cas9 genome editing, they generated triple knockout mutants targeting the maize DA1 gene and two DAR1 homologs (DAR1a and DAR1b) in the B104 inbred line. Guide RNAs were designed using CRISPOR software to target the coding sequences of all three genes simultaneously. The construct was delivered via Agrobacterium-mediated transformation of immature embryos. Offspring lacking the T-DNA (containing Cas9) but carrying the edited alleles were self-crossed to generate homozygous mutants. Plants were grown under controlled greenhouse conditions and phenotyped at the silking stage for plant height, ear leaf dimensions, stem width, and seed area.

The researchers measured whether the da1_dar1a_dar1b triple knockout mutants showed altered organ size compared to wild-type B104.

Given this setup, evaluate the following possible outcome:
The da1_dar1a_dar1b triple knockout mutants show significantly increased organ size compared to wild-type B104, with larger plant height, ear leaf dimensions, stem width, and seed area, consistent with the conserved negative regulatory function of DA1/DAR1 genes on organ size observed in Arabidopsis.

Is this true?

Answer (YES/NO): NO